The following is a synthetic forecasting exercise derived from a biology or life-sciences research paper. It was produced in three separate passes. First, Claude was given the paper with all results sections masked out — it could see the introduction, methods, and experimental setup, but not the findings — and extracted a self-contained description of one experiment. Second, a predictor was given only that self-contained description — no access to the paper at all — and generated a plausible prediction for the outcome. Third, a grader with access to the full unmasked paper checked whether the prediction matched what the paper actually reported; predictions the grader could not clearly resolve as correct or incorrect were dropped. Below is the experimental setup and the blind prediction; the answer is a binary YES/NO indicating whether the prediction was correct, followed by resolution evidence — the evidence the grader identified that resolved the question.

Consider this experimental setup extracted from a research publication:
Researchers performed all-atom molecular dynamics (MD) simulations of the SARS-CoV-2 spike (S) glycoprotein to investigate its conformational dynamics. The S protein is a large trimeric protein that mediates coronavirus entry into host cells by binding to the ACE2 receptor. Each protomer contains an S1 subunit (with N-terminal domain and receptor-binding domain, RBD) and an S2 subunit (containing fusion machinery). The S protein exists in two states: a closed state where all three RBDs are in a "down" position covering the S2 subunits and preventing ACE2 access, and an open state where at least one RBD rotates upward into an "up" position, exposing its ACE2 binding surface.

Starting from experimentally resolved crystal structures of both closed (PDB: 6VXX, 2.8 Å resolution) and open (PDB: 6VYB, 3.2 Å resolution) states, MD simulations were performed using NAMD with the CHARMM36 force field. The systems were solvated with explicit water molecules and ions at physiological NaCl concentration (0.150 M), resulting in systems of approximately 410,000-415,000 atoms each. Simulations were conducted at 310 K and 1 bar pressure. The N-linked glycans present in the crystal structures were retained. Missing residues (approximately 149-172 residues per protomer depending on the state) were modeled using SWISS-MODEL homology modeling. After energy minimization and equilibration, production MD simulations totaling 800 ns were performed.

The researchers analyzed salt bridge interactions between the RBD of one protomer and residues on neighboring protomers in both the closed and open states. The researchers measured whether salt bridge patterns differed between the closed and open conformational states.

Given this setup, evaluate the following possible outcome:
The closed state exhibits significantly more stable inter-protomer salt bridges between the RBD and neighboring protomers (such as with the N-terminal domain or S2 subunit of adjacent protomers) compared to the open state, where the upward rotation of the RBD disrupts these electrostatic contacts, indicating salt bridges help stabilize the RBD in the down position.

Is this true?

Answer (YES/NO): YES